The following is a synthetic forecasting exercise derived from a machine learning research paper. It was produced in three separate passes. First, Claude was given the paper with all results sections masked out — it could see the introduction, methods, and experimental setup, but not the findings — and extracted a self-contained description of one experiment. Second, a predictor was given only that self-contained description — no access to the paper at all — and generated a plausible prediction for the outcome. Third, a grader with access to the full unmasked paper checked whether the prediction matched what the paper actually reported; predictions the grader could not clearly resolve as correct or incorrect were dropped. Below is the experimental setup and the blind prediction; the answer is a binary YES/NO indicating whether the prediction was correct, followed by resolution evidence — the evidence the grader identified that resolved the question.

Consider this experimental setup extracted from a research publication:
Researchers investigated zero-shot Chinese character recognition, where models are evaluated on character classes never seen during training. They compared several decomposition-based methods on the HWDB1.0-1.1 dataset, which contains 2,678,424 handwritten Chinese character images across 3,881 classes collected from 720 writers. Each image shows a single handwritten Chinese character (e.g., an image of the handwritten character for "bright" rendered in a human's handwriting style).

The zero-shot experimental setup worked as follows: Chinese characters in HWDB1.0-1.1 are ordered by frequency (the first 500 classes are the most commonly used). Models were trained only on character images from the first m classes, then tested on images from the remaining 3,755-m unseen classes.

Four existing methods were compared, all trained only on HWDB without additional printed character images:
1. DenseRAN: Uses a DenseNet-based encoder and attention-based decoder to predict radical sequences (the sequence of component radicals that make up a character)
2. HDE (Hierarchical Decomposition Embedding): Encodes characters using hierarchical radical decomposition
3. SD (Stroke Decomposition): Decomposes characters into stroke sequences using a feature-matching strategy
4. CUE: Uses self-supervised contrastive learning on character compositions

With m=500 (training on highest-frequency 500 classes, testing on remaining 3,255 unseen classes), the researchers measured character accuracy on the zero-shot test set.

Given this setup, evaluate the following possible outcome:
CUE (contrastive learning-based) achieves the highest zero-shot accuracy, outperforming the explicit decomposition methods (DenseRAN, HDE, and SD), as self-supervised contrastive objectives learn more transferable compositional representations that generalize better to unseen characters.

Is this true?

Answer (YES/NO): YES